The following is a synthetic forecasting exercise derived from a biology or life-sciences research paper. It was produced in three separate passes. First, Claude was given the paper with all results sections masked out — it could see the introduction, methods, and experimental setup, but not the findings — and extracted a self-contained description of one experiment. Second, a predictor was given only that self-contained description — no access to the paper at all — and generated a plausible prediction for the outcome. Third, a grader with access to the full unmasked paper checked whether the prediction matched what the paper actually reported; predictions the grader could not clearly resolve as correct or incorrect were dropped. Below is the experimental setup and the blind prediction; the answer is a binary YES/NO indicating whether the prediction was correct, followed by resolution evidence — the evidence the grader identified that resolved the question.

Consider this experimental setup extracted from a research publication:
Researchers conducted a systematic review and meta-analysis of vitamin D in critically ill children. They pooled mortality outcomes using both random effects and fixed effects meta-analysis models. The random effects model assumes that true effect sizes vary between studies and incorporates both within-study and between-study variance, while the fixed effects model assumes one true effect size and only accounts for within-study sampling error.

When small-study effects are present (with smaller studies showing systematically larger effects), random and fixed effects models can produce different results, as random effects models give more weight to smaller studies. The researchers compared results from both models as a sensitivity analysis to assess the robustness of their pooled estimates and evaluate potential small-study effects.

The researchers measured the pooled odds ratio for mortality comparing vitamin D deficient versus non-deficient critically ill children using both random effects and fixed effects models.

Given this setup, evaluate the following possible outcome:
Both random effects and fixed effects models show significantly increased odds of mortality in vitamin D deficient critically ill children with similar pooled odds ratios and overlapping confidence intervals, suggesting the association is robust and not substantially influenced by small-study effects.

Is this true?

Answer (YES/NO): YES